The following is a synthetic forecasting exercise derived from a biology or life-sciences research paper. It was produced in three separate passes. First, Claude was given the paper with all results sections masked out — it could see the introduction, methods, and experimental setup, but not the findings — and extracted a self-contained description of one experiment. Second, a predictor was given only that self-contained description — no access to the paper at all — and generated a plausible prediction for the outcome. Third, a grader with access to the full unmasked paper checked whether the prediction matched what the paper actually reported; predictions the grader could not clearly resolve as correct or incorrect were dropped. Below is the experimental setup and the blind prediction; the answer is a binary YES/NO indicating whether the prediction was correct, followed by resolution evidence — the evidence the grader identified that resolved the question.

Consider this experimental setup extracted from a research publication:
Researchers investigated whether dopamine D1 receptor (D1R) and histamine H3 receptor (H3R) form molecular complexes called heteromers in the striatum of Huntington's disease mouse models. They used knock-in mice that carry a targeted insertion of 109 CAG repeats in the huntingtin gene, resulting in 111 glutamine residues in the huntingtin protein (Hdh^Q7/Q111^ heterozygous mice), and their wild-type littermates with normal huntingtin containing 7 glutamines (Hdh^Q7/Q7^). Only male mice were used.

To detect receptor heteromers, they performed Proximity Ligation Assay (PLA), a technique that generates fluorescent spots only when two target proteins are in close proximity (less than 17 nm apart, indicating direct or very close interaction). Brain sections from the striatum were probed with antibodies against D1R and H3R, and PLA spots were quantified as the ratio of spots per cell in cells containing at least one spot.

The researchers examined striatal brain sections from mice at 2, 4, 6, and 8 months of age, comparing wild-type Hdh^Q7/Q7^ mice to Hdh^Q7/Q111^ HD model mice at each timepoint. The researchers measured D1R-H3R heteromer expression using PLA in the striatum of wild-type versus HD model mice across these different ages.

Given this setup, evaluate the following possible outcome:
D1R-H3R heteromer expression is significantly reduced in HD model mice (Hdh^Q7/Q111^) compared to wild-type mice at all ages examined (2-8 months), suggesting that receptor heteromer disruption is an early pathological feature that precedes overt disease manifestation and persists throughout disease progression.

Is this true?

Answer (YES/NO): NO